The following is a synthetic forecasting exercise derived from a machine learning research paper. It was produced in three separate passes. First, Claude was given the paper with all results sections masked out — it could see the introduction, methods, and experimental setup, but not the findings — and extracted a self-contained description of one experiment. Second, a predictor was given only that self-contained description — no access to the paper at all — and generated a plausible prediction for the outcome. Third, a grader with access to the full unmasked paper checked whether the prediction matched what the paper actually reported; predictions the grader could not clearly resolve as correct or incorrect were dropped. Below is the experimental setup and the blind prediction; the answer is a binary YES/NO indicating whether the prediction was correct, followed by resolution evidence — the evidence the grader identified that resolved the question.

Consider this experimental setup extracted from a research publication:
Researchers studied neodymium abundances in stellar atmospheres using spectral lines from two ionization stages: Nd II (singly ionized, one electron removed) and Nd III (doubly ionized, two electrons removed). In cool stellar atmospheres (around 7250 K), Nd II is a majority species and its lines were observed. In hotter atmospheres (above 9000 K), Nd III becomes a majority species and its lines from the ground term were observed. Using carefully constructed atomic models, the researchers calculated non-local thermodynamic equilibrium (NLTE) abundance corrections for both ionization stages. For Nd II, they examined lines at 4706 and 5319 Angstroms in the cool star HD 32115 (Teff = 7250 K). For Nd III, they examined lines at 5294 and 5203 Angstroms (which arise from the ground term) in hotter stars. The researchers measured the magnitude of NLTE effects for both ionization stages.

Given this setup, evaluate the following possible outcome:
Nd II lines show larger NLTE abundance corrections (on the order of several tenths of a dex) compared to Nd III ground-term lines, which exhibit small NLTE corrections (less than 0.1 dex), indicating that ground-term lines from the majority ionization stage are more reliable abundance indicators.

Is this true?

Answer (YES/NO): NO